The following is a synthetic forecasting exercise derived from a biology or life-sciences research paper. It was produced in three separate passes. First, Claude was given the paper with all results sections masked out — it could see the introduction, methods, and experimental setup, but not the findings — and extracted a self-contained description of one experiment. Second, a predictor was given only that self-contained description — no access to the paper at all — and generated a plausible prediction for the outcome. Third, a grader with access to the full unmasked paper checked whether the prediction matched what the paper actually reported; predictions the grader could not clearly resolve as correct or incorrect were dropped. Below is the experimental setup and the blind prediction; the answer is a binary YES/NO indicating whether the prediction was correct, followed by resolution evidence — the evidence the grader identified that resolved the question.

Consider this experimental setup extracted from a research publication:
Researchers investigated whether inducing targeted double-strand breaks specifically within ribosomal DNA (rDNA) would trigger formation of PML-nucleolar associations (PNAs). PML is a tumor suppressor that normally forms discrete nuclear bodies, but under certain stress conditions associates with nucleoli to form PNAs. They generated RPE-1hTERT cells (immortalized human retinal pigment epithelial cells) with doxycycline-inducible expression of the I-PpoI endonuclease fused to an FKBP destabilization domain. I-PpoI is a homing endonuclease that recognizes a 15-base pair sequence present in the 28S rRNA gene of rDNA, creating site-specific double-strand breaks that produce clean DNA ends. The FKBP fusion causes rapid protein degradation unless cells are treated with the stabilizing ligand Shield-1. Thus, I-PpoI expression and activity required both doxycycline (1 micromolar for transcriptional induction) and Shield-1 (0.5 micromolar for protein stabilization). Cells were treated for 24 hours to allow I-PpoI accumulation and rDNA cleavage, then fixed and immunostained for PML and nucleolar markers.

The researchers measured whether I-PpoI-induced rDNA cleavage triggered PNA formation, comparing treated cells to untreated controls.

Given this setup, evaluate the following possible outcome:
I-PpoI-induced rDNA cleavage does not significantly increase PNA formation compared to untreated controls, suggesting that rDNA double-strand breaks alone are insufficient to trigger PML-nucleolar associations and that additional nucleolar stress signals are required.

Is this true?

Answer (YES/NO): NO